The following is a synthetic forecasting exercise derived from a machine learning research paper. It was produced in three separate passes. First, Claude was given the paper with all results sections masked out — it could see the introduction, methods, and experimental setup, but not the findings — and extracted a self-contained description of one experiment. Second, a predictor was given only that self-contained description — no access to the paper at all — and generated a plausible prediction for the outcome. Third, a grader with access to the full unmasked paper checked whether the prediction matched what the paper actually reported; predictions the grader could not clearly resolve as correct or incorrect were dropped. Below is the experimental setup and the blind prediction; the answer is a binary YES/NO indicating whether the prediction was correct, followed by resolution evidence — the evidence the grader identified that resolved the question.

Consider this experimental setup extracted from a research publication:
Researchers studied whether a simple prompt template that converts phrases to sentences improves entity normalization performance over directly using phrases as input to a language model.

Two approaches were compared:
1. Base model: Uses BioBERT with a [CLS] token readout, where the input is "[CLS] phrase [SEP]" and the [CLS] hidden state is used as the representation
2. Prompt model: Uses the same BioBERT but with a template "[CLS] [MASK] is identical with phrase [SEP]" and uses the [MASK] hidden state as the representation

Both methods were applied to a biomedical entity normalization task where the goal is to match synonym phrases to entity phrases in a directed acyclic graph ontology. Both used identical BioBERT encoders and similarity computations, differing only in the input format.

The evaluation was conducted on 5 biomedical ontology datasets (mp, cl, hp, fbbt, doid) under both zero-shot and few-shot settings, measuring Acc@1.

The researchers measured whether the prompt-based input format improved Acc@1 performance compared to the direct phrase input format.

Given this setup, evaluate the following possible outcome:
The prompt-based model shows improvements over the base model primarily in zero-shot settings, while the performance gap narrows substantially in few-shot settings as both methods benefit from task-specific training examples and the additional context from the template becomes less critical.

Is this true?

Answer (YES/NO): NO